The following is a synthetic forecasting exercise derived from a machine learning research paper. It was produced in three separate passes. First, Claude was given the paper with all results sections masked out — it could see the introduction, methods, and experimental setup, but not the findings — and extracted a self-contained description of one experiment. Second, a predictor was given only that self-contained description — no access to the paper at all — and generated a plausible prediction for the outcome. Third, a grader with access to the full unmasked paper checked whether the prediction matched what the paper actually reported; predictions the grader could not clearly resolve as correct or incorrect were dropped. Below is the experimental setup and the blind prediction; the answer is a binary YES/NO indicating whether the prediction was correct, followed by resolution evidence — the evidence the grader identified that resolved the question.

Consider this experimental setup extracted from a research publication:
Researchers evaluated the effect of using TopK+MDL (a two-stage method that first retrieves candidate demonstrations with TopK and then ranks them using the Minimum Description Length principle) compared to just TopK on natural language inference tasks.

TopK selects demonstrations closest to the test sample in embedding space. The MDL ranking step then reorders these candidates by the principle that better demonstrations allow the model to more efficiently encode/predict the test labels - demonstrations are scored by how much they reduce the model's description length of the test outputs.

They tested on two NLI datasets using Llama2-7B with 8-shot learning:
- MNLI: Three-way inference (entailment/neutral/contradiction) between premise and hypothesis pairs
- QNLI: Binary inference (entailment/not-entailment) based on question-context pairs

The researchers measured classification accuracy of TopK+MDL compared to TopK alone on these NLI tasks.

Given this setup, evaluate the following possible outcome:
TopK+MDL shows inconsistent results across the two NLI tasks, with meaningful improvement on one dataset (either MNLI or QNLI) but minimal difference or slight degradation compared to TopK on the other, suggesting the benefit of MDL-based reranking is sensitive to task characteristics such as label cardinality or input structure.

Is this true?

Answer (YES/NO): YES